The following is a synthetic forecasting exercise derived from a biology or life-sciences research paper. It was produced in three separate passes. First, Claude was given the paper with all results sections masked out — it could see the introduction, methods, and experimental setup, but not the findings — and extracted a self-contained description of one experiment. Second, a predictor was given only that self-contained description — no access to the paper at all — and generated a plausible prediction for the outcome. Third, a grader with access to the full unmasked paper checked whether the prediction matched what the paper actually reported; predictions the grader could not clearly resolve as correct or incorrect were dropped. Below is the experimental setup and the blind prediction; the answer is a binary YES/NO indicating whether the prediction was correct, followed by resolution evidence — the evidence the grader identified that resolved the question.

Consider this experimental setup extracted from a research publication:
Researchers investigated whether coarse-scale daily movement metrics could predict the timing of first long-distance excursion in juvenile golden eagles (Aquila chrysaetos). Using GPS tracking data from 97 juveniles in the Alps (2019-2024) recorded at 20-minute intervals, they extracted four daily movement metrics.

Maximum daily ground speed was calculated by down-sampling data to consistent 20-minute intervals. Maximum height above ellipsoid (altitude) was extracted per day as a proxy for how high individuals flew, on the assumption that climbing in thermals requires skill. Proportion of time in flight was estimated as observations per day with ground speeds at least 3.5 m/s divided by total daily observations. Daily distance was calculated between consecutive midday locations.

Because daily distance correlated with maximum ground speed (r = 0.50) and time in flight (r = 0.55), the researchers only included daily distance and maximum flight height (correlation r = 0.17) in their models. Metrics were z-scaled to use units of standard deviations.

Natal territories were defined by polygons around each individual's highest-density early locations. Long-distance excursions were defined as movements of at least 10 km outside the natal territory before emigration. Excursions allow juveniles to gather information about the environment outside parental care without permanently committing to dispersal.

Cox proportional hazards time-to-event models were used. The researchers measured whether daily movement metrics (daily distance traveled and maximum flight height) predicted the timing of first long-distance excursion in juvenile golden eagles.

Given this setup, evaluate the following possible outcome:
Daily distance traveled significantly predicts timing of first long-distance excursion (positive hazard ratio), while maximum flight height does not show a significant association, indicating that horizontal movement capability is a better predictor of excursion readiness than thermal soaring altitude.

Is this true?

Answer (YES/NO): NO